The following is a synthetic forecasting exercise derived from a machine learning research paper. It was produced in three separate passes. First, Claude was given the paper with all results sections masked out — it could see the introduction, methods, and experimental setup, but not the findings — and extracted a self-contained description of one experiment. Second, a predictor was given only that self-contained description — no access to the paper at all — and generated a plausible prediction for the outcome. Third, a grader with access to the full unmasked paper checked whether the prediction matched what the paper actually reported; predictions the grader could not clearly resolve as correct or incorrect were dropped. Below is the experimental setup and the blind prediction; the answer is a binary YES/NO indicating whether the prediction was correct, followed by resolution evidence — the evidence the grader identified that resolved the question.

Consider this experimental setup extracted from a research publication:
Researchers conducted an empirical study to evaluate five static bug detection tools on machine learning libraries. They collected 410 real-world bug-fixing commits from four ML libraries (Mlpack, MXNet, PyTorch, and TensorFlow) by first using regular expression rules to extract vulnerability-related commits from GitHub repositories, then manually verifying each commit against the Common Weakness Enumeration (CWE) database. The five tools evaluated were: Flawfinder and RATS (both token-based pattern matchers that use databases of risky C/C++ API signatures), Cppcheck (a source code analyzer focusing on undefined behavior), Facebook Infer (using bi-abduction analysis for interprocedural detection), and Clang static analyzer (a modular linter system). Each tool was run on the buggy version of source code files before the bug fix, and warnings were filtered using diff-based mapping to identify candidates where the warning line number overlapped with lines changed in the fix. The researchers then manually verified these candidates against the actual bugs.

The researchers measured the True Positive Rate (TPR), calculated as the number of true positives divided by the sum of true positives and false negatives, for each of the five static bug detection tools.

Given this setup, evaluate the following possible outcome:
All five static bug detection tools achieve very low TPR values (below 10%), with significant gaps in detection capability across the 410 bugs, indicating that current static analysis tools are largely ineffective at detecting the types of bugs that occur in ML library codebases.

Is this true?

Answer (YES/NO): YES